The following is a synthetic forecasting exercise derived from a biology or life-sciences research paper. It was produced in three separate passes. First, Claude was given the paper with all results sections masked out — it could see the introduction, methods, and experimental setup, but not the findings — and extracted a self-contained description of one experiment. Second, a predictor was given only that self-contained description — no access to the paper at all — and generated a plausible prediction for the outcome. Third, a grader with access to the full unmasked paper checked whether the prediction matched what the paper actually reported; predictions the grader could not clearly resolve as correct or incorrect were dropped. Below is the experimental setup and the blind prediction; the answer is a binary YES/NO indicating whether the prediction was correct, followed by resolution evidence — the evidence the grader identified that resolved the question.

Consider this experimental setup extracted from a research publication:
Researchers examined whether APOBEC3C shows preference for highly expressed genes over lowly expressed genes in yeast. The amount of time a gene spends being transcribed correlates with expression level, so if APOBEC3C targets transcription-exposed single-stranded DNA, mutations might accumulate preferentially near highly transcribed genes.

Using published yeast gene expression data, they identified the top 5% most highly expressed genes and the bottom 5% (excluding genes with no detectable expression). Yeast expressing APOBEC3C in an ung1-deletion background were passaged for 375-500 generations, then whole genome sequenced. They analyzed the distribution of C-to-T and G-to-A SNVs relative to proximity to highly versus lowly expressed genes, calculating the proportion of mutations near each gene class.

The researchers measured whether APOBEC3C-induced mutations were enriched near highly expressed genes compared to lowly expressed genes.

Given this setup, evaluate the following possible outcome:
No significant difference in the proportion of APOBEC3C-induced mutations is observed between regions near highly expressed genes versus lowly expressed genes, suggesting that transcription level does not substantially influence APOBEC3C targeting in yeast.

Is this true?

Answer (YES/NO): NO